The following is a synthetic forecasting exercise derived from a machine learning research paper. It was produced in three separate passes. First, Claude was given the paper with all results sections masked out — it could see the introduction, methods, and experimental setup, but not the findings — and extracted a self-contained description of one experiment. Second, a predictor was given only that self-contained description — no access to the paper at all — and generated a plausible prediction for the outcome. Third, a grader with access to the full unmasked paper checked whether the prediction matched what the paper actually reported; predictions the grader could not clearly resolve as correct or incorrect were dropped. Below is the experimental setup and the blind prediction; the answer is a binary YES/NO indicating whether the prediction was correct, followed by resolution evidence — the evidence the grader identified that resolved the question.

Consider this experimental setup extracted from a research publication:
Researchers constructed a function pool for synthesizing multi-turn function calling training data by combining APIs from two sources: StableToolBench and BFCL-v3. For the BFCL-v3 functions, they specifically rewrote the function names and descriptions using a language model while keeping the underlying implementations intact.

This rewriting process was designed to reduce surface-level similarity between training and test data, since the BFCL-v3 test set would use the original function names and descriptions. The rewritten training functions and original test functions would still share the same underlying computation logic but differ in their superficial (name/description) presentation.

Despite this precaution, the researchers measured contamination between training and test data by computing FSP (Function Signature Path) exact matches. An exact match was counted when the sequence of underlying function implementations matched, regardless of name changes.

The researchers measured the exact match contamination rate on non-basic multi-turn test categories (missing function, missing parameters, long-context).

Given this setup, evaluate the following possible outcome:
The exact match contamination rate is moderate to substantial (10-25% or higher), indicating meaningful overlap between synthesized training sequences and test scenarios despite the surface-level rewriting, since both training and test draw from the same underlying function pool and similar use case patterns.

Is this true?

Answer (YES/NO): NO